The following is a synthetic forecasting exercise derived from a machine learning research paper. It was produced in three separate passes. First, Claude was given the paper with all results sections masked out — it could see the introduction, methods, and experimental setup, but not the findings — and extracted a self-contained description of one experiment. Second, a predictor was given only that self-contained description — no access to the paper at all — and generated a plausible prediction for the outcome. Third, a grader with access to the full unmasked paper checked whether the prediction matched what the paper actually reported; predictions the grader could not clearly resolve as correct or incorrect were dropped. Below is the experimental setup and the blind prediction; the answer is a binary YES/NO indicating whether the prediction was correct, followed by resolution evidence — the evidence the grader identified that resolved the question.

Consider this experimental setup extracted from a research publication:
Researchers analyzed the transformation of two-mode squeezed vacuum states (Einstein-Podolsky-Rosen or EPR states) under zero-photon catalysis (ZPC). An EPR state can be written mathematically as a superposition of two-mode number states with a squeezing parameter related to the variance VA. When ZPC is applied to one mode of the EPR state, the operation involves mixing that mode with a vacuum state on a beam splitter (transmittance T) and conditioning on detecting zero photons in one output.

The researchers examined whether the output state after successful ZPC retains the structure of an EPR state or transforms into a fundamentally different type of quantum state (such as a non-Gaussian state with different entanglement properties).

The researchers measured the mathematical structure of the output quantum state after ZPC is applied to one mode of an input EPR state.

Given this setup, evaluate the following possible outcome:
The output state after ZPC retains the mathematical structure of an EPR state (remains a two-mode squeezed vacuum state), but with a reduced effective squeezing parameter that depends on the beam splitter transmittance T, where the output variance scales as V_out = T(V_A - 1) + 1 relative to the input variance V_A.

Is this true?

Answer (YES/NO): NO